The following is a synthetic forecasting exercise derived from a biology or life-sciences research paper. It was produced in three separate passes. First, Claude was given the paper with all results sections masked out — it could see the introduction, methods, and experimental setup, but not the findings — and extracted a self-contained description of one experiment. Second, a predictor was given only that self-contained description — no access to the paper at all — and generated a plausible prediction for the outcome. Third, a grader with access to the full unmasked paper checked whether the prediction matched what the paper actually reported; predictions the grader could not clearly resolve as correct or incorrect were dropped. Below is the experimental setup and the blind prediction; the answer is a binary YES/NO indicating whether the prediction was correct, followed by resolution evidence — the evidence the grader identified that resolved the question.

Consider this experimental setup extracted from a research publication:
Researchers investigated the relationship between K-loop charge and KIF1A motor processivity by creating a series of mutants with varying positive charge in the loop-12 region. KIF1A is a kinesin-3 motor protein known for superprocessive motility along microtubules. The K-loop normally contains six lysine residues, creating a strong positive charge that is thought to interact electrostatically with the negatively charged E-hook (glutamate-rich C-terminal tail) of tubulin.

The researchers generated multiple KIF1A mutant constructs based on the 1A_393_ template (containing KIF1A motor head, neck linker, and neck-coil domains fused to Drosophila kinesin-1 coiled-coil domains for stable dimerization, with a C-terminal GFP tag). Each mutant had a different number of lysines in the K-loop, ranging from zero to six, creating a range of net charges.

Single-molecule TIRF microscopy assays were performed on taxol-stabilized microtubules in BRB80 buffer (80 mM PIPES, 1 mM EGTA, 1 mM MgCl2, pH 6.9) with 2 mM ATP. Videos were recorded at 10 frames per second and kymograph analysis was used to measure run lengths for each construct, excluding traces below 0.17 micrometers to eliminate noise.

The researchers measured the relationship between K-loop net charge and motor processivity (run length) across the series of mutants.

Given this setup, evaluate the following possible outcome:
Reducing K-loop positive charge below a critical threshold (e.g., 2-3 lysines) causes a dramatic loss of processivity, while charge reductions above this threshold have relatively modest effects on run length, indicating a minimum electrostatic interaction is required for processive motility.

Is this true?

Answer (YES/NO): NO